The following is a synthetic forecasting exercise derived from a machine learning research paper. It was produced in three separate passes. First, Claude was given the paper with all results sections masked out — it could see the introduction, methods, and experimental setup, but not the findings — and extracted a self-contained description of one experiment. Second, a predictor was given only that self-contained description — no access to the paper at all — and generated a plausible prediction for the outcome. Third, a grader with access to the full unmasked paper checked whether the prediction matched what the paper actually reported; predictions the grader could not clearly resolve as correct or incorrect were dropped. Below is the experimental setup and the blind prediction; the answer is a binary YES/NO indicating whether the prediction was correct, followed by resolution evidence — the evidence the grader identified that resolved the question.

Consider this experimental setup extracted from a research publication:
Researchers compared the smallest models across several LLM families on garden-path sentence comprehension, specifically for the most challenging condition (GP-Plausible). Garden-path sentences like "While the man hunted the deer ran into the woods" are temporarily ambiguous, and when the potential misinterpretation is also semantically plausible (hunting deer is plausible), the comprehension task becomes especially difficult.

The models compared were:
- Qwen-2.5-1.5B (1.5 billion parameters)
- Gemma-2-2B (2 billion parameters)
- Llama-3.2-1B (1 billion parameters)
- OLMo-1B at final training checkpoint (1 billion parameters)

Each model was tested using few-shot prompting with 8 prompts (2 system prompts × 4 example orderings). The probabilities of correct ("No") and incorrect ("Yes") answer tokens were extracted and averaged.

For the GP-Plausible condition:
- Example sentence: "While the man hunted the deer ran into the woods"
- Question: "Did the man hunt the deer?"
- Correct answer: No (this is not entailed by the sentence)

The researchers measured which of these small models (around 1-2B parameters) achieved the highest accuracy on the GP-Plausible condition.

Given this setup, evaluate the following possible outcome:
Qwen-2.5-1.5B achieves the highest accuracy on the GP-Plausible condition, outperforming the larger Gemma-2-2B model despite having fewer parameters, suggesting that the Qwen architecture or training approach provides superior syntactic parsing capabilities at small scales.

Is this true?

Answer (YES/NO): NO